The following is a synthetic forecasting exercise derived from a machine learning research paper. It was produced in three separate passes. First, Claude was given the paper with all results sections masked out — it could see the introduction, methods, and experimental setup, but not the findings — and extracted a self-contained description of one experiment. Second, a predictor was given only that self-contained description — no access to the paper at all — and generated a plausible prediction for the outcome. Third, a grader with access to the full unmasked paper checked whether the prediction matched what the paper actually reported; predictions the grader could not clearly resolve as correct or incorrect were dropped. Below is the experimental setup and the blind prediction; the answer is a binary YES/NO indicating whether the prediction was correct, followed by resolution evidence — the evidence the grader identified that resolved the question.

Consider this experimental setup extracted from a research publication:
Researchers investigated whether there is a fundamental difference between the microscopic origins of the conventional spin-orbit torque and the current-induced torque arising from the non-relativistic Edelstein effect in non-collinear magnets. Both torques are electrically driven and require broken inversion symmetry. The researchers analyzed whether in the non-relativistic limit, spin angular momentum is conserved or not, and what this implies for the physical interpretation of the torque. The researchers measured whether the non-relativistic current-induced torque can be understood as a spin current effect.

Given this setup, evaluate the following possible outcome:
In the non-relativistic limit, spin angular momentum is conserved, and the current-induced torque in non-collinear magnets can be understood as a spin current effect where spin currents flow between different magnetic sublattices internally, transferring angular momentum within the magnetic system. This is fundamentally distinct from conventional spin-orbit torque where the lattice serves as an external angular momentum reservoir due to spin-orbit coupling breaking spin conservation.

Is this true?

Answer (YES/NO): YES